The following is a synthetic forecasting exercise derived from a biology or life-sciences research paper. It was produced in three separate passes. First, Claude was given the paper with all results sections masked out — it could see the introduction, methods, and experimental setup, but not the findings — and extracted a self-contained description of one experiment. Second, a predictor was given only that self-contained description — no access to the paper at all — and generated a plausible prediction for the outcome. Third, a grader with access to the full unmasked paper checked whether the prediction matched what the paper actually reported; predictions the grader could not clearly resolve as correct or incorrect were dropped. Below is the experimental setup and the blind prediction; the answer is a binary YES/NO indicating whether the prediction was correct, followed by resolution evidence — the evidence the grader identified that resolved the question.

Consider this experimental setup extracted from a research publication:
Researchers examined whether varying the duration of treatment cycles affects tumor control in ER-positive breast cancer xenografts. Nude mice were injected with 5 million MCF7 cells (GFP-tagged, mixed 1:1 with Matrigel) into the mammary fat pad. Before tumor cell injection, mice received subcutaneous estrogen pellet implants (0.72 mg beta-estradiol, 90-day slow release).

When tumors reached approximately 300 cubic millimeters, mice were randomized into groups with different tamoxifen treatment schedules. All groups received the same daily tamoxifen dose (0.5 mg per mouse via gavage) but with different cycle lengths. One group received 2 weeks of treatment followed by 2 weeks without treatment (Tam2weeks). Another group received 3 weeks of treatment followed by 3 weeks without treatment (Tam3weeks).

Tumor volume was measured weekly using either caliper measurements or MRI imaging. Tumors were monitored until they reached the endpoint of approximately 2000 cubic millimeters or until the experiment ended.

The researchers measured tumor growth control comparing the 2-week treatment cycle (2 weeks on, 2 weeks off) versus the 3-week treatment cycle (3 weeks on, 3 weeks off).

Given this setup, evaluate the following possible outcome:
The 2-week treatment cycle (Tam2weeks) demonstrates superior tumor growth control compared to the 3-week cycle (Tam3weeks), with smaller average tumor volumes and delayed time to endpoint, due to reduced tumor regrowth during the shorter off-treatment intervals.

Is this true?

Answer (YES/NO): NO